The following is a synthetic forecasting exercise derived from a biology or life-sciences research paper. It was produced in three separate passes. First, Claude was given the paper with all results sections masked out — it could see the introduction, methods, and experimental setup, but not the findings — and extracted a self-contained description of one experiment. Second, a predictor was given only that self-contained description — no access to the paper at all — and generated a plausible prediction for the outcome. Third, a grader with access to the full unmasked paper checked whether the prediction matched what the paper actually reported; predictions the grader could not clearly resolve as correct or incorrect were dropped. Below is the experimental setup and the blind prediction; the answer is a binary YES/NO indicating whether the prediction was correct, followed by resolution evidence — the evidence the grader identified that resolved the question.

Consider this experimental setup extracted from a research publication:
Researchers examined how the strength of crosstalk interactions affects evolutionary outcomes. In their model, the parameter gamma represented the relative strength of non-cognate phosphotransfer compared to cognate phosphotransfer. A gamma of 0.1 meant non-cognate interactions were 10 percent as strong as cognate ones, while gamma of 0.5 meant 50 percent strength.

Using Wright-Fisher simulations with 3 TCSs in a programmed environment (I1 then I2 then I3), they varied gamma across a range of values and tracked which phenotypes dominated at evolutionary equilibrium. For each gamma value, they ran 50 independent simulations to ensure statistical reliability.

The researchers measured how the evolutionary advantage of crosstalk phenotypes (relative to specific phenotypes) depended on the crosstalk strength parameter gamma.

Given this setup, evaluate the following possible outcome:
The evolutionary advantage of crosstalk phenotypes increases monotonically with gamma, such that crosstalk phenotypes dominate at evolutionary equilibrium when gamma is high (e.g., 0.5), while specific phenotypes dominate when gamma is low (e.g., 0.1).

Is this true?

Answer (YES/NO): NO